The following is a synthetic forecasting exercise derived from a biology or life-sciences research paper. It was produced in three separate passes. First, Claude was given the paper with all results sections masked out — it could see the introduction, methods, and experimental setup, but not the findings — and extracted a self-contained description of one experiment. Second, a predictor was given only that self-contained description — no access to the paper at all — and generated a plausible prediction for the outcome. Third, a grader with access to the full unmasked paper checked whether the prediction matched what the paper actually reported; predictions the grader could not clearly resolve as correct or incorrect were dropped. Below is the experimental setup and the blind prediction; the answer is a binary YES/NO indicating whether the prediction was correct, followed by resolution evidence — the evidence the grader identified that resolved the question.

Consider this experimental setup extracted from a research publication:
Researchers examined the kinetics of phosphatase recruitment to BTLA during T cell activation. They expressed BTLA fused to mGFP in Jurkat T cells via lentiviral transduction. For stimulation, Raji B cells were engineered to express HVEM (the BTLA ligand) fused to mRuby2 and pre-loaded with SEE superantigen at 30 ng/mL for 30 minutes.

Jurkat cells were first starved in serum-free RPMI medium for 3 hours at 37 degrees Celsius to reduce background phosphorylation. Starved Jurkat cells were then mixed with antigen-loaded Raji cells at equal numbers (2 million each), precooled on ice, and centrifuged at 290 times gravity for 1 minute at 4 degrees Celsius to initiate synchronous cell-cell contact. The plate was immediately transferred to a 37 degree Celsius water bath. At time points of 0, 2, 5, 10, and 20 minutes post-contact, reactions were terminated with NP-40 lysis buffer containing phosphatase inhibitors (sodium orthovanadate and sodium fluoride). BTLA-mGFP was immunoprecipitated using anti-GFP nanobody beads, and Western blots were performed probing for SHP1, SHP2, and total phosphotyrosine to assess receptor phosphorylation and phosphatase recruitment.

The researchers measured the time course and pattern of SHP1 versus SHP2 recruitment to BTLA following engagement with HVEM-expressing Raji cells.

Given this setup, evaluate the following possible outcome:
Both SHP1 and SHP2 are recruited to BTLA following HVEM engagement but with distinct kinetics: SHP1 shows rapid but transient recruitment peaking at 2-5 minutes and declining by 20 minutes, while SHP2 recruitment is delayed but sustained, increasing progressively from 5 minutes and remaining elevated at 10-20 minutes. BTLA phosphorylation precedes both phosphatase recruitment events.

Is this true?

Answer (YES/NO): NO